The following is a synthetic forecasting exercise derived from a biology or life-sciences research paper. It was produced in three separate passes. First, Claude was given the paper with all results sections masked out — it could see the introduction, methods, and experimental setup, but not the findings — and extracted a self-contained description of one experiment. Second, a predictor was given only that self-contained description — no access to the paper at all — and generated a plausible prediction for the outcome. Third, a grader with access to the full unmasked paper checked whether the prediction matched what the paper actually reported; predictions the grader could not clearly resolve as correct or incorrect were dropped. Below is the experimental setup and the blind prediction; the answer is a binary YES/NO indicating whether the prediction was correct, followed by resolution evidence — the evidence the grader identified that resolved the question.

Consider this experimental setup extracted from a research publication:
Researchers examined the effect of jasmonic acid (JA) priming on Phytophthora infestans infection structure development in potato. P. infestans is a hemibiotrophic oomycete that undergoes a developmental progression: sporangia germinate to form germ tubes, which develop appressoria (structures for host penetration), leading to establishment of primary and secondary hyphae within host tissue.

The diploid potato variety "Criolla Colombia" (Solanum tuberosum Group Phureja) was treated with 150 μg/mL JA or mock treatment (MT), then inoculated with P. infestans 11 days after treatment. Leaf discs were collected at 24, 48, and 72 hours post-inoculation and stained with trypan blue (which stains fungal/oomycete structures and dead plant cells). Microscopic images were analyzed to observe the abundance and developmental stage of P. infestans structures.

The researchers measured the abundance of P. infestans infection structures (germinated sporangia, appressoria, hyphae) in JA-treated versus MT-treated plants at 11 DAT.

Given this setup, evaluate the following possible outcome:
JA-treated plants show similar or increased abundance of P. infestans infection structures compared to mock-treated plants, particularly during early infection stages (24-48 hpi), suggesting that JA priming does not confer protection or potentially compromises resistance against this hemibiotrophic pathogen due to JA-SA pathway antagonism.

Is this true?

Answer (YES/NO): NO